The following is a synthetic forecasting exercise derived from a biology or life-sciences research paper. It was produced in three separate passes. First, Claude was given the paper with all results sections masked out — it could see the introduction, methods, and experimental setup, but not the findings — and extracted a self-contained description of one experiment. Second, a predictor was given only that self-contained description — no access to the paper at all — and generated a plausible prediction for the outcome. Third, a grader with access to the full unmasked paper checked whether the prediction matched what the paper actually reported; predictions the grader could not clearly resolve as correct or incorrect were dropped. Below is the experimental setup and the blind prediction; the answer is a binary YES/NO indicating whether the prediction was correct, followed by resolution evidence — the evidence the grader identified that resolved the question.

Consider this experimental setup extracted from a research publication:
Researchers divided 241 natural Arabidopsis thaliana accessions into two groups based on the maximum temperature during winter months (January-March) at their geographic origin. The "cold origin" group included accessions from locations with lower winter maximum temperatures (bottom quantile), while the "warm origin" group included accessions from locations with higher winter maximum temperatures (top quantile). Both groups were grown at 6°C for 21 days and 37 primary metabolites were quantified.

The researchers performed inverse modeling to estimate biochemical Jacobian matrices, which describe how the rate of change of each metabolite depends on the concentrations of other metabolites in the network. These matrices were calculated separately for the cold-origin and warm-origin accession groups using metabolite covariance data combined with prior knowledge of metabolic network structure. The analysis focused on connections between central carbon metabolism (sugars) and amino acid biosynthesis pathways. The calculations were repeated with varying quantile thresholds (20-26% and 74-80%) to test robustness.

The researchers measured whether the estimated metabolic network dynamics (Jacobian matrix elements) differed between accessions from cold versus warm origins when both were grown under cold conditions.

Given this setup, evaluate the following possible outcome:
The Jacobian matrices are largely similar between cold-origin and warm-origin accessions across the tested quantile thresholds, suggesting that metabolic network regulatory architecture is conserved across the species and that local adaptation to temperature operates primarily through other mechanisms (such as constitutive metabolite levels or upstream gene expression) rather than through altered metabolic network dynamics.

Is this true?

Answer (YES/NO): NO